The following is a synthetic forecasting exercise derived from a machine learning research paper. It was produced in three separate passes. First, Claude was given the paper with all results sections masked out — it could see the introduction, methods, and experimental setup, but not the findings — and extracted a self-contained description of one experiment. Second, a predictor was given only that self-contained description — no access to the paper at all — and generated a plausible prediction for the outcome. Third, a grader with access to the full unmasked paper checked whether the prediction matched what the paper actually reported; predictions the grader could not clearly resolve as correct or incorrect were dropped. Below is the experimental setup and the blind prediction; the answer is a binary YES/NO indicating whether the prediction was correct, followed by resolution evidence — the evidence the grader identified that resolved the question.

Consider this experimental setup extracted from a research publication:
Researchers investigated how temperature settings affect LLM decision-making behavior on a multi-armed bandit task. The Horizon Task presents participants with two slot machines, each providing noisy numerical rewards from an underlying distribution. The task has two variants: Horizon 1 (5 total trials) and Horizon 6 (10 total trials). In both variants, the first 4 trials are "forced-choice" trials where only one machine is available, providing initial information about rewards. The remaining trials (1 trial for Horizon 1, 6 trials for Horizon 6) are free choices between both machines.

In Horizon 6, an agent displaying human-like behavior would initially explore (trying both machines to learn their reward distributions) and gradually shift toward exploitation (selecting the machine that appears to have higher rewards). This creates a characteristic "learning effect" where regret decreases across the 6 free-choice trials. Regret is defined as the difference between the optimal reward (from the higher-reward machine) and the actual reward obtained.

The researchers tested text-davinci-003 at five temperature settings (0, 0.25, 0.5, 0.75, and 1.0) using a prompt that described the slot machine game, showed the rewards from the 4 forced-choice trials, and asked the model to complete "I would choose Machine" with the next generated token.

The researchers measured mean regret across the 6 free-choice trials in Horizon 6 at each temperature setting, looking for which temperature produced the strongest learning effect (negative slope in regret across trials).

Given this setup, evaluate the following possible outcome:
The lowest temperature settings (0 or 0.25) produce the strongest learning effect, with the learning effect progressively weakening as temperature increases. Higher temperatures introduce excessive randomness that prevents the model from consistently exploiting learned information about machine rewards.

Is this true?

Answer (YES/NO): NO